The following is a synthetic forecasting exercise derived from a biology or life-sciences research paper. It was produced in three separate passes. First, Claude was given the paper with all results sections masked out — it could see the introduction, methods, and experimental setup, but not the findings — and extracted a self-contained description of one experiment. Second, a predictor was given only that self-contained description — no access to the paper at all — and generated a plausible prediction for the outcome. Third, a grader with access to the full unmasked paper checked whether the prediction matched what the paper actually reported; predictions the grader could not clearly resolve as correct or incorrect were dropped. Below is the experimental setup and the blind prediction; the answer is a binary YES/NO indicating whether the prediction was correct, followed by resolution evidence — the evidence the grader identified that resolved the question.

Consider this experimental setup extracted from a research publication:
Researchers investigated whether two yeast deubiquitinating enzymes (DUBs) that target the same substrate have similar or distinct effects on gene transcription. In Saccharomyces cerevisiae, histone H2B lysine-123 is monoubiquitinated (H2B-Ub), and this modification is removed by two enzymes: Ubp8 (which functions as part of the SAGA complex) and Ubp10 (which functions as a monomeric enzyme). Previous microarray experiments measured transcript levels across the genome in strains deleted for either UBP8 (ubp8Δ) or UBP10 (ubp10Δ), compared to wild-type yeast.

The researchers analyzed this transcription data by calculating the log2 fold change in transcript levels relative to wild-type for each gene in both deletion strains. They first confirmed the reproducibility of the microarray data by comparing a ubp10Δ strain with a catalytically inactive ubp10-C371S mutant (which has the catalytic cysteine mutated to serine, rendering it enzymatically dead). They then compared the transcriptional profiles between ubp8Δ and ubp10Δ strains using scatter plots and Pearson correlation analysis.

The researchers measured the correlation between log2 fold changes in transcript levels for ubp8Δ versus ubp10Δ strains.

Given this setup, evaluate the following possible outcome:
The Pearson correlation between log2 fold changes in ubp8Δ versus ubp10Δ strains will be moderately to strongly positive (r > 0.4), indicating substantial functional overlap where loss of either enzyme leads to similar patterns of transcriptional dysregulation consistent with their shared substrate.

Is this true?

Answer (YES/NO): NO